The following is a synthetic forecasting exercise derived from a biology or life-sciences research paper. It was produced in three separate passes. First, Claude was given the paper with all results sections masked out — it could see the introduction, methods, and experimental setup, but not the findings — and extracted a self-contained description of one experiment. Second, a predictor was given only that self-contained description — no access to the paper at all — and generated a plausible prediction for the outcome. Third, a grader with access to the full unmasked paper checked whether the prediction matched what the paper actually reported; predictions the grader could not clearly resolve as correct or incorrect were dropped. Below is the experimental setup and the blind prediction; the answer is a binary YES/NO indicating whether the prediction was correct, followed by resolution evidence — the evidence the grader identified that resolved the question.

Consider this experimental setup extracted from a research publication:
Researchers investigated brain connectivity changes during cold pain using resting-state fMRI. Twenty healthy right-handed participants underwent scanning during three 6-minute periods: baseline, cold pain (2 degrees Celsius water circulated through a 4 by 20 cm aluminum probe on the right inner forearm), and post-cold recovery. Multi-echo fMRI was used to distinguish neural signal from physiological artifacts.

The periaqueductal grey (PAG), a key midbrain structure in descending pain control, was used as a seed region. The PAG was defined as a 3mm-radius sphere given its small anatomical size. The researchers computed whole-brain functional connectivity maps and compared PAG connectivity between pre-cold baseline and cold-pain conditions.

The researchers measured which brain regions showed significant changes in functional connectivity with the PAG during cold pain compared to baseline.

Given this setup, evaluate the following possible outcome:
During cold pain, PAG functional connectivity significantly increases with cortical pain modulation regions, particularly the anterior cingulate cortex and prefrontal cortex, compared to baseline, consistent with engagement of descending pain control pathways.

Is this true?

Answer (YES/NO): NO